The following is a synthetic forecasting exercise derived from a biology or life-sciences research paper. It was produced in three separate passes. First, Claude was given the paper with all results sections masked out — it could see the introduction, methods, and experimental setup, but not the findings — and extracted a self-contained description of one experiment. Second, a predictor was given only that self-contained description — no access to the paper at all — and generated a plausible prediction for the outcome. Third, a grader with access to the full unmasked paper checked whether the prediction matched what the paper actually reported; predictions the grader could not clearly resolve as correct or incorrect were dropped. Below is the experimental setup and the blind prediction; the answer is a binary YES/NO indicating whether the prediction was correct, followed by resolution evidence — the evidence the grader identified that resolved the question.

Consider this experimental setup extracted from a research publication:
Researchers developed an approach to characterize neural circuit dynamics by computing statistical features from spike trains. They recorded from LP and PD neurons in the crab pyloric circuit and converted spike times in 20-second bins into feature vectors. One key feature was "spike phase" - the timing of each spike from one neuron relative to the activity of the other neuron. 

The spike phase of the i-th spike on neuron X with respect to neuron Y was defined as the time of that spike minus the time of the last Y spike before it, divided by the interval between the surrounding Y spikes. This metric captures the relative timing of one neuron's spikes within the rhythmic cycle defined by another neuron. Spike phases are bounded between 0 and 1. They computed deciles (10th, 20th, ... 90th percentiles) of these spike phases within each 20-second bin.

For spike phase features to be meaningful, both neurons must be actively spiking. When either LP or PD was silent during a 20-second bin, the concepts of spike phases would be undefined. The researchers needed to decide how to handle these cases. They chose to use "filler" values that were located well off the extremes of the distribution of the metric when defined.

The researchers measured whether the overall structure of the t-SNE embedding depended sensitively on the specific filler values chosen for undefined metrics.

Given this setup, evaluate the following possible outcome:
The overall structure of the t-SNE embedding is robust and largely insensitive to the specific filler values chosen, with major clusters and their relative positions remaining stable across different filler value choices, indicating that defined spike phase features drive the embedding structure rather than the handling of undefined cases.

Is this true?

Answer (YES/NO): YES